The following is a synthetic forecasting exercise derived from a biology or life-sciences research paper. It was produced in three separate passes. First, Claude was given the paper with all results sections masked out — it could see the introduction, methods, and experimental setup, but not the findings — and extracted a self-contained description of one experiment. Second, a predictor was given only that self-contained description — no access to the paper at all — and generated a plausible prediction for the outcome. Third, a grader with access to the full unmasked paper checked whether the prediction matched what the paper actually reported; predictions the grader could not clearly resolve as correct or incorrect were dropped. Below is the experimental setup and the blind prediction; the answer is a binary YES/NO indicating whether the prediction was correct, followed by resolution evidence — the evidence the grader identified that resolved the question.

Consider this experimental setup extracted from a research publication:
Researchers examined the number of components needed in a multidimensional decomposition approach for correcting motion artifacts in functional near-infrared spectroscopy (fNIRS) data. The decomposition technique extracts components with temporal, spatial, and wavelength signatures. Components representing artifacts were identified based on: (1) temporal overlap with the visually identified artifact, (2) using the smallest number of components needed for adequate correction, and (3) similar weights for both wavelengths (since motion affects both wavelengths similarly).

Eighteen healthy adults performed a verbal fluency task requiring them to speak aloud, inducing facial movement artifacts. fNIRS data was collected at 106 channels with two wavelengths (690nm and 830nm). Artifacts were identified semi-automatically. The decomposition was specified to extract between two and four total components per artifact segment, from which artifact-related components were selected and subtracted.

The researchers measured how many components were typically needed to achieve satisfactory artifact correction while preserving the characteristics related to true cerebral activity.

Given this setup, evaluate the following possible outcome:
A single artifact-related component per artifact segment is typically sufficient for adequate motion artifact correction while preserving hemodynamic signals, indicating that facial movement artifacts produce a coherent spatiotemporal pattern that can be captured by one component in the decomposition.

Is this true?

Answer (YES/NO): NO